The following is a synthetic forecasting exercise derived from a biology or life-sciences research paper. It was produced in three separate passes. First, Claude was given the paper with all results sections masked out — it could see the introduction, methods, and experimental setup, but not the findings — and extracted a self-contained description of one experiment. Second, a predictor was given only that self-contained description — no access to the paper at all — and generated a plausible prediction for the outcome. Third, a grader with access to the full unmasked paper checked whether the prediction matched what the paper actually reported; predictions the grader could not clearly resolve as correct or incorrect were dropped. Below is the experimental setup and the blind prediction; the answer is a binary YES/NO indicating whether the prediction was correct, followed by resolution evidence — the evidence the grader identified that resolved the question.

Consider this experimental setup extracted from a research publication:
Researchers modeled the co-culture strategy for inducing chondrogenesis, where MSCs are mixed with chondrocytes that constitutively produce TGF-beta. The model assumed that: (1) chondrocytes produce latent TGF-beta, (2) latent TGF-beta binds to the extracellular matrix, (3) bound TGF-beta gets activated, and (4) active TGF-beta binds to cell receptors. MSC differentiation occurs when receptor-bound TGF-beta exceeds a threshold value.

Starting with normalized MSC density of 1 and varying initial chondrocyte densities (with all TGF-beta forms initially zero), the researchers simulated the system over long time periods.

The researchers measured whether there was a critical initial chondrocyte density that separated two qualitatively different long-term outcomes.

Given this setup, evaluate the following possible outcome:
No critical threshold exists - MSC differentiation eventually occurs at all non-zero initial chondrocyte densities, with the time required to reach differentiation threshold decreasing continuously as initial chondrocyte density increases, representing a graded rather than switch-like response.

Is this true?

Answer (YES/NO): NO